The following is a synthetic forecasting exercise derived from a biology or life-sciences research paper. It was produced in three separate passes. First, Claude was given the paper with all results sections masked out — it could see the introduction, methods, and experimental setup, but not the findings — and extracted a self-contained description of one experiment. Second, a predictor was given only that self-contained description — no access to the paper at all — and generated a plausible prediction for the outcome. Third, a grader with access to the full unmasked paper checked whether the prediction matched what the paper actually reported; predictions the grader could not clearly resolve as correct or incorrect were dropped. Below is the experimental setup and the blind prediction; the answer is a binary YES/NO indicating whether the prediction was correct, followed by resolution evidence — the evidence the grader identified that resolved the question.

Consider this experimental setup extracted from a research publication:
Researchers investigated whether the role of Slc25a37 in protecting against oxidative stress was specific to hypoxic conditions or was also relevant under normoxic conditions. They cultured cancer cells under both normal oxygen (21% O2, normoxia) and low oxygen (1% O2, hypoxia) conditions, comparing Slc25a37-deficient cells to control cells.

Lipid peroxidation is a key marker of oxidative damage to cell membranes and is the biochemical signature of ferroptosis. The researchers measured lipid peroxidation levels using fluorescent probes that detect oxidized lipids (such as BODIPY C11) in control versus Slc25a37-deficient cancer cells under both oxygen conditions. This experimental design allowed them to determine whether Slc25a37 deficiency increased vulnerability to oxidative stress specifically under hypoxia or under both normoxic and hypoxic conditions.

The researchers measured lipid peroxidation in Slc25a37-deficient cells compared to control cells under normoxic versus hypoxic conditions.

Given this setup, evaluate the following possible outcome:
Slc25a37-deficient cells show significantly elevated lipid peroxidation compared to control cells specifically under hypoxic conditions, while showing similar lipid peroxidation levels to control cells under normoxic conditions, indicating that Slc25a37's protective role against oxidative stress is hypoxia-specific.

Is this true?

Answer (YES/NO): YES